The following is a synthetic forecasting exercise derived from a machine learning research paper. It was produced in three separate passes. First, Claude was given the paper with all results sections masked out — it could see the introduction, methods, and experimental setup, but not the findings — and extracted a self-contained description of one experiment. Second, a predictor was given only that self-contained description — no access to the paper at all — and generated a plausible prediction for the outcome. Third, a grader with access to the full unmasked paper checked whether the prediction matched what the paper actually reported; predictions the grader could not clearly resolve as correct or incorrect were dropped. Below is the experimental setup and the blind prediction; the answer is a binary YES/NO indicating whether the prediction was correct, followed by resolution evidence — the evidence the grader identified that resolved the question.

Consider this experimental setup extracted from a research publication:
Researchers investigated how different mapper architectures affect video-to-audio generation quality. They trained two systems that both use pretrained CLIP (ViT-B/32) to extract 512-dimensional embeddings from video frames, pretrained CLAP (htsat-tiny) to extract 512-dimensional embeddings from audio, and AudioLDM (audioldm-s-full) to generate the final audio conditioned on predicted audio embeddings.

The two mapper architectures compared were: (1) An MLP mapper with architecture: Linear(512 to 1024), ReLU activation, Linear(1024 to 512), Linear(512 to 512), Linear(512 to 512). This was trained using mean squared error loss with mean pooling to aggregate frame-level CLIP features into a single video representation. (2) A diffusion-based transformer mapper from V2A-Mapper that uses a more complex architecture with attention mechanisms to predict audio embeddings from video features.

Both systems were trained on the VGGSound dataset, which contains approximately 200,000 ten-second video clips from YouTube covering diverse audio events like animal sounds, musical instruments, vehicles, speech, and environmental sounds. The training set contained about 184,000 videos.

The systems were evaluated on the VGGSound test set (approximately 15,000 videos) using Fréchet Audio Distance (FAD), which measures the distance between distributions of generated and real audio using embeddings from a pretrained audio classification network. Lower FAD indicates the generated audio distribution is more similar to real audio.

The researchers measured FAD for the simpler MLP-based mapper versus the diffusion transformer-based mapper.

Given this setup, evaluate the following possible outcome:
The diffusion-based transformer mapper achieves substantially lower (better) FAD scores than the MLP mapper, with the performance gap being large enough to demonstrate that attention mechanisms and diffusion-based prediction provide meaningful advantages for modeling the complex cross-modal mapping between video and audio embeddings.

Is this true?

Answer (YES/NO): YES